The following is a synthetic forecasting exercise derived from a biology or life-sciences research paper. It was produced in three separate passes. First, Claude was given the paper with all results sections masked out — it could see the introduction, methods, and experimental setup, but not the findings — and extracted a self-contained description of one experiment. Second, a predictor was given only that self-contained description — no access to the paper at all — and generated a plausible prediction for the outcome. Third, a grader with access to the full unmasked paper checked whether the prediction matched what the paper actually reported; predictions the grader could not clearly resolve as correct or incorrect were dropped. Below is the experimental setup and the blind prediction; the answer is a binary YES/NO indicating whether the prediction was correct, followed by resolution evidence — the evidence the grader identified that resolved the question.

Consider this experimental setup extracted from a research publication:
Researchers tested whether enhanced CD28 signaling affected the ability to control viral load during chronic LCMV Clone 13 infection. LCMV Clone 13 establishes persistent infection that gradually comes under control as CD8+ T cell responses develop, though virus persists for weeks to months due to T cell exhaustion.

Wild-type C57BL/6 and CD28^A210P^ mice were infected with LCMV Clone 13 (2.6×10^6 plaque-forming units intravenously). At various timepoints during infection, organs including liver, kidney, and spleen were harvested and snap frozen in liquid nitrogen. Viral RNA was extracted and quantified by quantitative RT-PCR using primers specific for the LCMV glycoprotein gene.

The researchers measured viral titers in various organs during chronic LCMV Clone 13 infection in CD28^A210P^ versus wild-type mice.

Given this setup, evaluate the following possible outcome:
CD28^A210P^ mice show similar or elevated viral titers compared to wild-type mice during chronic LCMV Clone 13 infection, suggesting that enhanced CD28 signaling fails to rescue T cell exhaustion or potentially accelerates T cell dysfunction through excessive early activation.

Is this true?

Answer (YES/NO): NO